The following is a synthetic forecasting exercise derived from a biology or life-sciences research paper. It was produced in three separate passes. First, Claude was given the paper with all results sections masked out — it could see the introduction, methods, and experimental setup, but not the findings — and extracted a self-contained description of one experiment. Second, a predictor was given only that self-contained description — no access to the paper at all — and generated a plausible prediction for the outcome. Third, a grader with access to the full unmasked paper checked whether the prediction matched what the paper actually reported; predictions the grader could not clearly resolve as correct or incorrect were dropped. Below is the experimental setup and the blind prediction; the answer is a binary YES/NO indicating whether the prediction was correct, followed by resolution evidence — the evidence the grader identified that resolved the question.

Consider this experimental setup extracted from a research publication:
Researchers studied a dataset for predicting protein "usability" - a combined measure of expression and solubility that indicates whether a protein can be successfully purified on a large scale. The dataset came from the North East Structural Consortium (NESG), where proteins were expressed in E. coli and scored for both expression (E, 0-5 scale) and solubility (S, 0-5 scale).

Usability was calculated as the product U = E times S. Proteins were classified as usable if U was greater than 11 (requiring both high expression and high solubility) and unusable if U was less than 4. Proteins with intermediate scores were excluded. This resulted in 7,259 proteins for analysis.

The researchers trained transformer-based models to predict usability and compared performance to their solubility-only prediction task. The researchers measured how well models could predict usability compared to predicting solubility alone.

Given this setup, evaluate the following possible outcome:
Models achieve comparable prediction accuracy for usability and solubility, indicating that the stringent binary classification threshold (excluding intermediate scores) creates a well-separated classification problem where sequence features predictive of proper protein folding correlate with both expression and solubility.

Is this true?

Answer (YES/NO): YES